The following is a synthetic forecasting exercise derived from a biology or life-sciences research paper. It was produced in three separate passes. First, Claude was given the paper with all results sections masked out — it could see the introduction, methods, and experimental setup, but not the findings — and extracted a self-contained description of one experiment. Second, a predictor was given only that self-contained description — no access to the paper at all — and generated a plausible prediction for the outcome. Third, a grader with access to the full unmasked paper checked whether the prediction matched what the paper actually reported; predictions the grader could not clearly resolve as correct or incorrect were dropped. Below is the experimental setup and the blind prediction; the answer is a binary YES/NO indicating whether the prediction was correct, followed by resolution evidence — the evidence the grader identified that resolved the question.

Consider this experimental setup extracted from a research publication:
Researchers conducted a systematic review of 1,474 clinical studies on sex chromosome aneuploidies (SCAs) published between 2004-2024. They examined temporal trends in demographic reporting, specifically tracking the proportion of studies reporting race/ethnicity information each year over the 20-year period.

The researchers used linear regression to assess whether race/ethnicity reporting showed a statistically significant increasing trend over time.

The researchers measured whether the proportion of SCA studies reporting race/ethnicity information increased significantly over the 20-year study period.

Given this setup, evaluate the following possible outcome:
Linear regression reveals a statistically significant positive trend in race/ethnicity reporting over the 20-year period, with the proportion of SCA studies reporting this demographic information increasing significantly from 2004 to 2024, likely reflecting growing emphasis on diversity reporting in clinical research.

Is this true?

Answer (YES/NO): YES